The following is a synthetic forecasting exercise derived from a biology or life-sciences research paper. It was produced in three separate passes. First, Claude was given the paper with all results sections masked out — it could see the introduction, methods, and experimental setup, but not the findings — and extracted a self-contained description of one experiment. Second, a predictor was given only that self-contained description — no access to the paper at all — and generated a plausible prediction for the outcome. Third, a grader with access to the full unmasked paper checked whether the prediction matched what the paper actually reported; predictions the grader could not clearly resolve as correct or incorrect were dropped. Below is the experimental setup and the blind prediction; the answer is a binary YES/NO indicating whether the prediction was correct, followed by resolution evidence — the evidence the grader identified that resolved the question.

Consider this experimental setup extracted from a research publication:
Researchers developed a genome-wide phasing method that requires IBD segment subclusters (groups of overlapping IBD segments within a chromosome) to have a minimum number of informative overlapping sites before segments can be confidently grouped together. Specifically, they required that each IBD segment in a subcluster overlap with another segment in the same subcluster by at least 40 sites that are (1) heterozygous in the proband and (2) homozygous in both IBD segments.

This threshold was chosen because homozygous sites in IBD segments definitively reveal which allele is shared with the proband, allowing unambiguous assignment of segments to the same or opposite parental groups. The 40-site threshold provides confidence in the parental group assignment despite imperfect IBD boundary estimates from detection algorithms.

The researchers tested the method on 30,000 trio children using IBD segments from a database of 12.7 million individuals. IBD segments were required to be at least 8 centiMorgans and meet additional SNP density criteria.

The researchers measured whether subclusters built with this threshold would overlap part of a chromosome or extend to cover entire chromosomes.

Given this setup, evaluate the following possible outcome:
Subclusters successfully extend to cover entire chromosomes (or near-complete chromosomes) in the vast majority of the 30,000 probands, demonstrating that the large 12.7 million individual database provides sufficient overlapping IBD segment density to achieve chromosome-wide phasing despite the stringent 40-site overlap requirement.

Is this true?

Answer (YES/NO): YES